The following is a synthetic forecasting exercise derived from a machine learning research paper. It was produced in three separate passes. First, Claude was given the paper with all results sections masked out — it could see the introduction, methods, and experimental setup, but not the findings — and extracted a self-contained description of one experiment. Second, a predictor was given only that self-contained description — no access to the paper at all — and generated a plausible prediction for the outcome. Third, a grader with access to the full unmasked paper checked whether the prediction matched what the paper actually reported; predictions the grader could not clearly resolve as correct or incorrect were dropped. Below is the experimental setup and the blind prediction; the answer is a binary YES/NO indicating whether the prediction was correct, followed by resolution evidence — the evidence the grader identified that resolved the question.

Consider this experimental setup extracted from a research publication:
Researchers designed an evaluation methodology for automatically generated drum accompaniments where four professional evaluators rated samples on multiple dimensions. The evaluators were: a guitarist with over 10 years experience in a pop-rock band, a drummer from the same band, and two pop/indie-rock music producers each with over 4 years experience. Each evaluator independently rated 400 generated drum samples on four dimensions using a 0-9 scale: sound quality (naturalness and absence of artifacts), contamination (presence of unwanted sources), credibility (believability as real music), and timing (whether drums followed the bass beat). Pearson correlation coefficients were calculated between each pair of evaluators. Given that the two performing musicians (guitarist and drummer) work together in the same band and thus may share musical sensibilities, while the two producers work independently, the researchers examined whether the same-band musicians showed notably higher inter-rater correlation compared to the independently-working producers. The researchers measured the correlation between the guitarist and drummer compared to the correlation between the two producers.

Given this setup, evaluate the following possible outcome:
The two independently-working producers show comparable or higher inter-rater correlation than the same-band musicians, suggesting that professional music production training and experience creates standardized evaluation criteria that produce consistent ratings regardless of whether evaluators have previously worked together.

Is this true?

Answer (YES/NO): YES